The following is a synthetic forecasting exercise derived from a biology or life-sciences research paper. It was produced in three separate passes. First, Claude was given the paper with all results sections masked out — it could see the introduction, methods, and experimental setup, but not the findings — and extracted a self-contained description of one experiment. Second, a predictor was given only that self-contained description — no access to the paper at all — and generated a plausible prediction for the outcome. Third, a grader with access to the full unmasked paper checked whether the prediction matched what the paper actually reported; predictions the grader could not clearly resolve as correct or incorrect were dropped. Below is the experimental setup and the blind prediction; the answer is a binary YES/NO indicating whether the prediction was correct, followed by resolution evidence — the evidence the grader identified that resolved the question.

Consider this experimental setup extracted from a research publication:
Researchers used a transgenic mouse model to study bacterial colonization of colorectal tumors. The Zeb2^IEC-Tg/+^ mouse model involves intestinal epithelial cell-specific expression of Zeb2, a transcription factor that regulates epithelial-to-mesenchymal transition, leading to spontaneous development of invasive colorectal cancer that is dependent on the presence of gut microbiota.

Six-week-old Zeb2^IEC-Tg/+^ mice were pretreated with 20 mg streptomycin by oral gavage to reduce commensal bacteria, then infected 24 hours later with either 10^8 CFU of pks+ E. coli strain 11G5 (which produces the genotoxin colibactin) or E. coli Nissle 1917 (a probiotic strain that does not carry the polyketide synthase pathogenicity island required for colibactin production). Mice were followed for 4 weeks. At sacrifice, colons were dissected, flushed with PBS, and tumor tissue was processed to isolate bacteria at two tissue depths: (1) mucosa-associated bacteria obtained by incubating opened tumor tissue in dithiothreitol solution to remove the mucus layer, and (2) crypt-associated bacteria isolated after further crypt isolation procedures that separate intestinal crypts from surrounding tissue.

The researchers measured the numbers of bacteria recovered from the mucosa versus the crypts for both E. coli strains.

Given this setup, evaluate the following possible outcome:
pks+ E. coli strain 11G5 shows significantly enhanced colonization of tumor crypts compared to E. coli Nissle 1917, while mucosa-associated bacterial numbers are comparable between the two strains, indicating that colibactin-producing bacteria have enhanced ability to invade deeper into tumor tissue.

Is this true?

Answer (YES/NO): NO